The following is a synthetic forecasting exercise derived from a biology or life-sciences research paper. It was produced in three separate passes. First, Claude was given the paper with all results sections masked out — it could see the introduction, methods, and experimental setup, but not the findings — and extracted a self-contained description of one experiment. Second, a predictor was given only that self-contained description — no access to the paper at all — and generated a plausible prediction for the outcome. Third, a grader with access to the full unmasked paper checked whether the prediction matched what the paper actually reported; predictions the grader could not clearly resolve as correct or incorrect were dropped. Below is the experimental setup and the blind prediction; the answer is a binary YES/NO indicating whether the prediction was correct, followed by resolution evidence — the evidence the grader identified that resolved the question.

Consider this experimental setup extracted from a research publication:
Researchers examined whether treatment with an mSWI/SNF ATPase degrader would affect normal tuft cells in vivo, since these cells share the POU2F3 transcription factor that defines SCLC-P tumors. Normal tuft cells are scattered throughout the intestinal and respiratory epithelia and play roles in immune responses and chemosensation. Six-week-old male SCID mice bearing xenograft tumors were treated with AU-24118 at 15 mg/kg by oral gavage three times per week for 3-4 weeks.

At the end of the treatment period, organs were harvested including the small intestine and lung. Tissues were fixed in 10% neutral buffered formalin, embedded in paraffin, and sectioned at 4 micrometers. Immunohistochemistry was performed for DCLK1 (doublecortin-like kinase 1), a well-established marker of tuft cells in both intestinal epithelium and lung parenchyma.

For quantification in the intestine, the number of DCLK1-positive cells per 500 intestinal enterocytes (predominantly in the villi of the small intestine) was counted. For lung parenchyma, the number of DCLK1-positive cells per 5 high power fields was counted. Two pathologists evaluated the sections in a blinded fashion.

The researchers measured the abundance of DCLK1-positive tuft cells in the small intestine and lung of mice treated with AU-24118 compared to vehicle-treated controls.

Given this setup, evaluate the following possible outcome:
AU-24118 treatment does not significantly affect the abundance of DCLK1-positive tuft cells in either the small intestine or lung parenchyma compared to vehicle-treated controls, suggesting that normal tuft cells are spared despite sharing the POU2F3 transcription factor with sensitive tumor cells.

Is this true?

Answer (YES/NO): YES